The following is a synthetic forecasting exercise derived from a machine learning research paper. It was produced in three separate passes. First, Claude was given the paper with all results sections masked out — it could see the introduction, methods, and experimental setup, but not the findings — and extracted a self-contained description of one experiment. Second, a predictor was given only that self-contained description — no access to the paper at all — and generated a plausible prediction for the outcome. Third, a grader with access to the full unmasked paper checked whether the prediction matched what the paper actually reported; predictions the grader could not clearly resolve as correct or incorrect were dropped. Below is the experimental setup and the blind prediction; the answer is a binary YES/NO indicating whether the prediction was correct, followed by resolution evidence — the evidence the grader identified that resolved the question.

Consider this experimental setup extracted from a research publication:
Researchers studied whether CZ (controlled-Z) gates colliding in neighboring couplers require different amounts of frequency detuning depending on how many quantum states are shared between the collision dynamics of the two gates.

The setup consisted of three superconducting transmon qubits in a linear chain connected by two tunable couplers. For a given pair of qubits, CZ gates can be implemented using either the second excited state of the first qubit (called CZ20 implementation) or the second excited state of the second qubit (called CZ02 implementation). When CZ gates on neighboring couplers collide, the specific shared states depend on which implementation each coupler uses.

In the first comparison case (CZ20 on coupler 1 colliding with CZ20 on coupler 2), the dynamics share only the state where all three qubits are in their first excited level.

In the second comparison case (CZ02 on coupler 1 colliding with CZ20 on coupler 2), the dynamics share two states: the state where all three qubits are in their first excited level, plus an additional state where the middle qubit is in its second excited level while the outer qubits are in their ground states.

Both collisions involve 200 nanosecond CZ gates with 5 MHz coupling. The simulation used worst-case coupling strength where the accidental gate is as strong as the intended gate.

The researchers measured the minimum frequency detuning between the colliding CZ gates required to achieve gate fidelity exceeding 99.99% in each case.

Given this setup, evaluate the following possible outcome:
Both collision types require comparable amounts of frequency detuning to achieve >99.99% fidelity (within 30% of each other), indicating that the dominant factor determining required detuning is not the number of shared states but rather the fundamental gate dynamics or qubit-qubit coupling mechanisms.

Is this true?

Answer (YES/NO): YES